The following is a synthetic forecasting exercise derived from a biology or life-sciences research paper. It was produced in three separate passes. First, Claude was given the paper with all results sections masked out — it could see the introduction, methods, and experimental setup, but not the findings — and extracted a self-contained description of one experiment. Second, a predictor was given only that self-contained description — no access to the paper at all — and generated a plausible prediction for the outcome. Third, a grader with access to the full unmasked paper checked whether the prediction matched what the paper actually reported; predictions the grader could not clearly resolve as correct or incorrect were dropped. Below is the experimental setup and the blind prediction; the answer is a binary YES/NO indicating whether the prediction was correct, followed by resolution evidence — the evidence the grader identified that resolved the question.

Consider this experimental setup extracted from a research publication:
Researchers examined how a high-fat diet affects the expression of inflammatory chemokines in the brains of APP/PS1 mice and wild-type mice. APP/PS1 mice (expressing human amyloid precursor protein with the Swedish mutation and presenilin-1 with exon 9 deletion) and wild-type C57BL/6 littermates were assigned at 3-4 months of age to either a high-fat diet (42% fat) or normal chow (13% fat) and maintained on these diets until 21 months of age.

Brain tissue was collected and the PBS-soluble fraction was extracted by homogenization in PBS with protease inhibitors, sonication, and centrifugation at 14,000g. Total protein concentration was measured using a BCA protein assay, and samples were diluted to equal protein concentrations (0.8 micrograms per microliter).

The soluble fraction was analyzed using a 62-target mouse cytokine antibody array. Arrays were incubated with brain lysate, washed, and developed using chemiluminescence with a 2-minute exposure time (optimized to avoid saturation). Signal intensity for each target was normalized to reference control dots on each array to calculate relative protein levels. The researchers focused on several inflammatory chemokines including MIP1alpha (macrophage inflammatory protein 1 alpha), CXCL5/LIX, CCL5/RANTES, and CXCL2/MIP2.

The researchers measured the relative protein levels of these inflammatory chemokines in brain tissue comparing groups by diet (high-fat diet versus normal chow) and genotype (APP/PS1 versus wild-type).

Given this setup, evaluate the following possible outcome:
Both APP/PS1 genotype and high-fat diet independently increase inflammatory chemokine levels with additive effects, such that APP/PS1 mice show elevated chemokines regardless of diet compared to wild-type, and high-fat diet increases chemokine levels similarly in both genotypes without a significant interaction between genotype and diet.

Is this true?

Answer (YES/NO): NO